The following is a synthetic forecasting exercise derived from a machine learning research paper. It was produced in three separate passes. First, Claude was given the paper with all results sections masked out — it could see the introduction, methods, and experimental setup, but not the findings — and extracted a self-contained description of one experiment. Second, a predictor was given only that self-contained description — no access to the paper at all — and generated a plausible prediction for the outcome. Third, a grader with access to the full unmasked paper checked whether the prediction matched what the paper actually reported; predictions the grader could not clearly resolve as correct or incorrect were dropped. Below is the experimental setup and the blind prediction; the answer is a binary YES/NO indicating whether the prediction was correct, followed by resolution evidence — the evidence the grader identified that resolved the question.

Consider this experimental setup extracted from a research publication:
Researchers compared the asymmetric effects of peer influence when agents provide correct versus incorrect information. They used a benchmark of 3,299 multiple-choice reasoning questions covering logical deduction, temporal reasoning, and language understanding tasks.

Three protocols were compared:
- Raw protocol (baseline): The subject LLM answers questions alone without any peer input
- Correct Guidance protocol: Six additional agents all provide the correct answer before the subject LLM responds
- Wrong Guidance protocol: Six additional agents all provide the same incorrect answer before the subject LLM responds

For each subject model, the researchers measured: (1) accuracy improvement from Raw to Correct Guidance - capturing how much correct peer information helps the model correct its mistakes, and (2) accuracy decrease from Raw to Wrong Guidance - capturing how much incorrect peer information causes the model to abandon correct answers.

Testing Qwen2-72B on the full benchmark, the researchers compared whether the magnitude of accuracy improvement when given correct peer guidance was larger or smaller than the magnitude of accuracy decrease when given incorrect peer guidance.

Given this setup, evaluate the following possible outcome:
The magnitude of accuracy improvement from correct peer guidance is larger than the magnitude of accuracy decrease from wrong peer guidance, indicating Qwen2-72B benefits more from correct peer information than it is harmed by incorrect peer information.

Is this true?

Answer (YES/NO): NO